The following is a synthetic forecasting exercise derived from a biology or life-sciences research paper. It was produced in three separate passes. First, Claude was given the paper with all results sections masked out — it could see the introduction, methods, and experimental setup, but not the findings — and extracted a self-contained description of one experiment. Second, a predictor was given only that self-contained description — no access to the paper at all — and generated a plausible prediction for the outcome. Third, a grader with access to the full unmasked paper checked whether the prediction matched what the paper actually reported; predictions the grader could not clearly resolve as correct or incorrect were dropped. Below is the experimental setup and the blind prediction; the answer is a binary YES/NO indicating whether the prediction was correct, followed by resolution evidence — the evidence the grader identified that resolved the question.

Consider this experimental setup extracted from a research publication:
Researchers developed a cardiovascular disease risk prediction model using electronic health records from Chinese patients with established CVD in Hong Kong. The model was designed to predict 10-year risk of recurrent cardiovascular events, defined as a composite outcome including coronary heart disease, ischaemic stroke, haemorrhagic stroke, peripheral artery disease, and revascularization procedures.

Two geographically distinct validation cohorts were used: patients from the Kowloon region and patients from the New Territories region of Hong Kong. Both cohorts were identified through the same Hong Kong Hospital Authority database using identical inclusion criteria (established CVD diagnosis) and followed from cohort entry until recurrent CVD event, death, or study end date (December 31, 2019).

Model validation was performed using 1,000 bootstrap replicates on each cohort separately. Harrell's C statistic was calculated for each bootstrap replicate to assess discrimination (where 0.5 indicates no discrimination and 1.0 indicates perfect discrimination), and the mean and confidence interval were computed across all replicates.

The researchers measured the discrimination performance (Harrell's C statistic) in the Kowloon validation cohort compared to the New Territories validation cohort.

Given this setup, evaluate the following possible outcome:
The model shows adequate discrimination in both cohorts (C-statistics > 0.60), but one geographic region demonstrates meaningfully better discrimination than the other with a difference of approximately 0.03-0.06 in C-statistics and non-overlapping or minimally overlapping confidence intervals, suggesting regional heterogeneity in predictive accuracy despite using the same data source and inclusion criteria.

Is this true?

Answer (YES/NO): NO